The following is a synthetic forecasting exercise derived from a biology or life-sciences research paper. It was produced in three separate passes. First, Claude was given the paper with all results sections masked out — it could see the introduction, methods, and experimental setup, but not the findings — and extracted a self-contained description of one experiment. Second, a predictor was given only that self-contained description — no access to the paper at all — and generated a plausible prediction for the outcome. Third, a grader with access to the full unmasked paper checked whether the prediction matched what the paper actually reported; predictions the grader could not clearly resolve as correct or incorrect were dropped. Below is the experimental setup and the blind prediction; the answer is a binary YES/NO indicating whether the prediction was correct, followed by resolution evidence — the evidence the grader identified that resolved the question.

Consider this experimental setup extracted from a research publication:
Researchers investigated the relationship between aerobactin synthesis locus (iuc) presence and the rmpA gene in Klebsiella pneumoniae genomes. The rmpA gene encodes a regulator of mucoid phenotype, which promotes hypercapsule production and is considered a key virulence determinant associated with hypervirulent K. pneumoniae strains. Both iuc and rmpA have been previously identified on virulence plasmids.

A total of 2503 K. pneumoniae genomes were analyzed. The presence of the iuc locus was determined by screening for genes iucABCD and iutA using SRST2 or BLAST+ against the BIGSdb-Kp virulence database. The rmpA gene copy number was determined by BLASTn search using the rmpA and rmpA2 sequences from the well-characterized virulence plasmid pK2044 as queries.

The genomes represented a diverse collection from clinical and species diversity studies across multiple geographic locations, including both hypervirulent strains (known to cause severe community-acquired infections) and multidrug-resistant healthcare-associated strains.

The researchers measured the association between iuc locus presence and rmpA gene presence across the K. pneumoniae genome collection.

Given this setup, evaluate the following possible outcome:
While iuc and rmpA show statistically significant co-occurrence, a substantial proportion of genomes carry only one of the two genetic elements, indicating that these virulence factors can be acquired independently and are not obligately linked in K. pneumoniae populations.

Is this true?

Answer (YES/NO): NO